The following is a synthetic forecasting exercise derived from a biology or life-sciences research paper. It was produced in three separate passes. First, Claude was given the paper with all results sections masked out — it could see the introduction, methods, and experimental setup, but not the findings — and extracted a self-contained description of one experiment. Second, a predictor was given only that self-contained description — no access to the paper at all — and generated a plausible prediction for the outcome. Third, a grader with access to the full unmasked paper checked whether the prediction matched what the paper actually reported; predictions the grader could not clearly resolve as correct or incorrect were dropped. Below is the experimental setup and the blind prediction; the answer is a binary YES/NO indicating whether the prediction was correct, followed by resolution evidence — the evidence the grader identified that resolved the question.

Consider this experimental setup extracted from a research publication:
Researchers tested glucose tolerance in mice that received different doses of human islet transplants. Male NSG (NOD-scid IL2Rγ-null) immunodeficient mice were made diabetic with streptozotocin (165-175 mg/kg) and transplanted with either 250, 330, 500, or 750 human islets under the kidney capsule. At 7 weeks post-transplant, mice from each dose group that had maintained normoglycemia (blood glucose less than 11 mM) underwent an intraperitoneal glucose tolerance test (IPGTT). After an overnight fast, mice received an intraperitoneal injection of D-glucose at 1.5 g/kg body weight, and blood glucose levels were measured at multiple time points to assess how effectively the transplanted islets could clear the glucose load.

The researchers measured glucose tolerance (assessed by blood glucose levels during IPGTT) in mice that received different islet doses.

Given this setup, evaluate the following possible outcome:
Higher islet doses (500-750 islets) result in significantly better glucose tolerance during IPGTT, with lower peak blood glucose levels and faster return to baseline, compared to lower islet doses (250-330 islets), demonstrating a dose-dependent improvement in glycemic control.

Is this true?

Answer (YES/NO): NO